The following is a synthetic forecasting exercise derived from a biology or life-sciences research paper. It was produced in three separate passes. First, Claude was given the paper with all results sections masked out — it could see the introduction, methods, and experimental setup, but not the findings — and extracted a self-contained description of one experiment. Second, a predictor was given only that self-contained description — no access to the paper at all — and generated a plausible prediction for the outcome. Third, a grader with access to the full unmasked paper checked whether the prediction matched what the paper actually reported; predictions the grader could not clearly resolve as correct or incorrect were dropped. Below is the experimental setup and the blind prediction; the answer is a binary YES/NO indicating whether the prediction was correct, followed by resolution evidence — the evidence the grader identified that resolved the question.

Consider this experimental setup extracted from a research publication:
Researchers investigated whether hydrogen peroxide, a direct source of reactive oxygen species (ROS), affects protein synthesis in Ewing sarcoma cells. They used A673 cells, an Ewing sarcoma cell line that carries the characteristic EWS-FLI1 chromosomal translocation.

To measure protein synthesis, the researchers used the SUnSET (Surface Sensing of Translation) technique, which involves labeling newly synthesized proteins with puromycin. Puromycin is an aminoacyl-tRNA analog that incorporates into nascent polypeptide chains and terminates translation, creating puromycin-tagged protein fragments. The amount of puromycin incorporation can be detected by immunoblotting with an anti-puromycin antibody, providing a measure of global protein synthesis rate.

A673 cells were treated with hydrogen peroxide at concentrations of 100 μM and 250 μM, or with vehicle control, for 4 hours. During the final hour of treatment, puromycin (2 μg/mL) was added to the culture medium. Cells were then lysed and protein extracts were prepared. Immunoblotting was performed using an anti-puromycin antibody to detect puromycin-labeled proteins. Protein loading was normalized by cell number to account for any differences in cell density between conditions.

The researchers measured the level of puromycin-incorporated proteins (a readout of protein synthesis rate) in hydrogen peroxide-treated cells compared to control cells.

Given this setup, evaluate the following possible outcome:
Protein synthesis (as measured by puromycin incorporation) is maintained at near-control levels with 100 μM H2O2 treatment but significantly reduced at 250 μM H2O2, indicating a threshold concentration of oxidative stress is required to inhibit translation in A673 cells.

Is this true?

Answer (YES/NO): NO